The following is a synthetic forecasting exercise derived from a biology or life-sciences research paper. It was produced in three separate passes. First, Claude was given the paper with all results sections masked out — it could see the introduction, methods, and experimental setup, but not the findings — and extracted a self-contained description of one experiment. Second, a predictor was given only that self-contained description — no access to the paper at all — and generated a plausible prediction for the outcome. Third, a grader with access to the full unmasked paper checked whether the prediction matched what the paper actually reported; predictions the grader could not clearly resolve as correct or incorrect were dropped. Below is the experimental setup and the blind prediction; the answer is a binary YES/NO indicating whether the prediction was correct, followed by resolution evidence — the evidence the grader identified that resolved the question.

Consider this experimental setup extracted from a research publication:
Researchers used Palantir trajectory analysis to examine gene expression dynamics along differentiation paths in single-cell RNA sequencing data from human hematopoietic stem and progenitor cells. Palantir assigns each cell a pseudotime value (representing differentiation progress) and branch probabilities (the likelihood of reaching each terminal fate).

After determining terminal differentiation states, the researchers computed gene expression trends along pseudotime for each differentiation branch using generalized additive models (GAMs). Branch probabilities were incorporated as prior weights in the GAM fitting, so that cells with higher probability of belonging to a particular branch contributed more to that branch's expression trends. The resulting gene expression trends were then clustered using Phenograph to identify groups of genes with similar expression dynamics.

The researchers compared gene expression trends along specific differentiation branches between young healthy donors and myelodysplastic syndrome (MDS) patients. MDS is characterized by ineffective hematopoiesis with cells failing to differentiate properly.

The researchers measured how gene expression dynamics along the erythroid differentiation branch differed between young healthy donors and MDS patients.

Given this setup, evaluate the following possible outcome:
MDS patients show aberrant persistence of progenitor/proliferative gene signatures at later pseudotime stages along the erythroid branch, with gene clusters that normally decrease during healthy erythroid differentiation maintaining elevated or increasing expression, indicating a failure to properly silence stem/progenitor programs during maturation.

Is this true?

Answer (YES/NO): NO